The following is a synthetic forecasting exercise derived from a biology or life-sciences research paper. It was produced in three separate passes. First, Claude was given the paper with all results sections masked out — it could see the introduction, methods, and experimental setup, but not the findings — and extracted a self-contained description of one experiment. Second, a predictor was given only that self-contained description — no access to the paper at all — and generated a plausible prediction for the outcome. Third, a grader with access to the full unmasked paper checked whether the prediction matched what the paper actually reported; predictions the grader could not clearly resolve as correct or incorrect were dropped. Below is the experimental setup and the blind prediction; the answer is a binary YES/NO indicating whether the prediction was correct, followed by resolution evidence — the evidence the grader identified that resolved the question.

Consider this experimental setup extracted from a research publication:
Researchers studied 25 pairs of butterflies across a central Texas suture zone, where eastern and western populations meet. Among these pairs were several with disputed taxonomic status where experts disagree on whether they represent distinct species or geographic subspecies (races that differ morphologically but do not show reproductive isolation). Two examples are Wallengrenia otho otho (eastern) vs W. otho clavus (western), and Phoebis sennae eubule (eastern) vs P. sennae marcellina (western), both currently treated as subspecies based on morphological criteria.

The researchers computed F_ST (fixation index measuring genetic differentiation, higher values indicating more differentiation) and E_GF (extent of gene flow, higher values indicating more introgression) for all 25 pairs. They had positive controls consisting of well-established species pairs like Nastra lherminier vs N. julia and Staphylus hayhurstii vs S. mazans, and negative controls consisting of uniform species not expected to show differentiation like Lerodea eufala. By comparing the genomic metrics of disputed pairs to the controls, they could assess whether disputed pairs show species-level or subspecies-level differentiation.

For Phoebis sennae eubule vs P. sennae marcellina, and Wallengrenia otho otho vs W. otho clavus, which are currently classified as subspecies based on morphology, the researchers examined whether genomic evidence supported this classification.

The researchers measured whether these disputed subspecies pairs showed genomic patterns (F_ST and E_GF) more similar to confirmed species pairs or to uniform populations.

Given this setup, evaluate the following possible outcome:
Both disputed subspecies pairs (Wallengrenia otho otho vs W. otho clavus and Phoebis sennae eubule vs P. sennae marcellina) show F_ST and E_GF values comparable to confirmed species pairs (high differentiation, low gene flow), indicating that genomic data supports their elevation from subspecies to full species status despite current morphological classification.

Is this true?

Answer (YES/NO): YES